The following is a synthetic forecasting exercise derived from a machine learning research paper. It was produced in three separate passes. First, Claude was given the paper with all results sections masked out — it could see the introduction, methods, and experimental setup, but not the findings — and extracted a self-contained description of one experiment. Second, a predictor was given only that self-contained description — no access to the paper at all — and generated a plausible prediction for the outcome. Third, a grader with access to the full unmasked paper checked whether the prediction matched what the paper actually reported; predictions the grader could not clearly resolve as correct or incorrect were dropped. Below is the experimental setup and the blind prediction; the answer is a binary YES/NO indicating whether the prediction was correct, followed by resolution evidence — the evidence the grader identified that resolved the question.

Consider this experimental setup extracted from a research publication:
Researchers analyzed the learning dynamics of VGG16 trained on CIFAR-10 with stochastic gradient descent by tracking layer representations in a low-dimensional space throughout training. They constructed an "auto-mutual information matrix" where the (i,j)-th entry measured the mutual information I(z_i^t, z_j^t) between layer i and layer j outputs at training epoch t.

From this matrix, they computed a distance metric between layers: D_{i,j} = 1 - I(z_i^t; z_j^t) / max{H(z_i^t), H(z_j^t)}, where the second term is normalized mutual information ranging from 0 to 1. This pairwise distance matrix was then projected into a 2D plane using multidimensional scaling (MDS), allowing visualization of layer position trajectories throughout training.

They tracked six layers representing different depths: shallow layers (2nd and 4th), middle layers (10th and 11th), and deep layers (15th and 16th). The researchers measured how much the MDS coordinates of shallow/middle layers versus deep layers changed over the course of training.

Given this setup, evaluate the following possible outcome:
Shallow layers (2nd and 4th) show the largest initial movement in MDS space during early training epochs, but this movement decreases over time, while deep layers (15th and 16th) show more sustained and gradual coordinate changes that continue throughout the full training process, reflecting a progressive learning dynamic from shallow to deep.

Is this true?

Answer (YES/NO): NO